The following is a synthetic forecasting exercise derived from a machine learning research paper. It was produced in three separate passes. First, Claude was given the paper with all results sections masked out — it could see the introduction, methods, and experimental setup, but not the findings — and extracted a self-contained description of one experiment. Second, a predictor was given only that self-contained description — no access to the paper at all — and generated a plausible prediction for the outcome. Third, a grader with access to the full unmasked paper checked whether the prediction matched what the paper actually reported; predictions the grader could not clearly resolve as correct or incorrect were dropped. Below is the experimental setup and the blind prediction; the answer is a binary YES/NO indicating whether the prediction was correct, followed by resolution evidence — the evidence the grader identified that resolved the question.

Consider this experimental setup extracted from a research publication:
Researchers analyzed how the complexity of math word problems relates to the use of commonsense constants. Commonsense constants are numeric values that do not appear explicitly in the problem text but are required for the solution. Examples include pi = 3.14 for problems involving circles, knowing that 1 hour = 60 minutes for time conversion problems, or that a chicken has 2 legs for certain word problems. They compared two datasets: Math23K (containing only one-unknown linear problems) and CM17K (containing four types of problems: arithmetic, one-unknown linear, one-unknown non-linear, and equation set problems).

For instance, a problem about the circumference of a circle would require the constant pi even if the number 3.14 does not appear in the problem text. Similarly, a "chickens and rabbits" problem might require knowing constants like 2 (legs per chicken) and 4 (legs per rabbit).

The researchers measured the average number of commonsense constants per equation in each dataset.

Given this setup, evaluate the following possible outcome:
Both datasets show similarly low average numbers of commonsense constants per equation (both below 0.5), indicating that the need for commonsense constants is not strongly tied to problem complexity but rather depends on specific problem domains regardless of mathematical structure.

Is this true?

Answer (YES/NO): YES